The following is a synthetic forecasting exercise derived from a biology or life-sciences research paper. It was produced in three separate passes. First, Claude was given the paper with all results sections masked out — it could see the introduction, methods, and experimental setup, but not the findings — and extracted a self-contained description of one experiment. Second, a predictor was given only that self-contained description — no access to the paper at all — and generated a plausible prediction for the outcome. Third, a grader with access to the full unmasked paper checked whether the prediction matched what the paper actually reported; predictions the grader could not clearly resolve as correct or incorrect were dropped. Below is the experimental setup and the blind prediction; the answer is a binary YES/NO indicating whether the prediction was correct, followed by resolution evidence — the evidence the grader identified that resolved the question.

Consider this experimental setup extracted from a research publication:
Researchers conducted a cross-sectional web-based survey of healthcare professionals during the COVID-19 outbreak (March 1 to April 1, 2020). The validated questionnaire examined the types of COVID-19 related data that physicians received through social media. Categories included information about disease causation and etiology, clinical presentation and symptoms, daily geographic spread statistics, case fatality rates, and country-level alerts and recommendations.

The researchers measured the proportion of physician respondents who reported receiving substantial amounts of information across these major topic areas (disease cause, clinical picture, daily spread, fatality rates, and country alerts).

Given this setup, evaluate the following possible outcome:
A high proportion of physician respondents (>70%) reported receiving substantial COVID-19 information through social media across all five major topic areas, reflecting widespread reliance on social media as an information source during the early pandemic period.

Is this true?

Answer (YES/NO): YES